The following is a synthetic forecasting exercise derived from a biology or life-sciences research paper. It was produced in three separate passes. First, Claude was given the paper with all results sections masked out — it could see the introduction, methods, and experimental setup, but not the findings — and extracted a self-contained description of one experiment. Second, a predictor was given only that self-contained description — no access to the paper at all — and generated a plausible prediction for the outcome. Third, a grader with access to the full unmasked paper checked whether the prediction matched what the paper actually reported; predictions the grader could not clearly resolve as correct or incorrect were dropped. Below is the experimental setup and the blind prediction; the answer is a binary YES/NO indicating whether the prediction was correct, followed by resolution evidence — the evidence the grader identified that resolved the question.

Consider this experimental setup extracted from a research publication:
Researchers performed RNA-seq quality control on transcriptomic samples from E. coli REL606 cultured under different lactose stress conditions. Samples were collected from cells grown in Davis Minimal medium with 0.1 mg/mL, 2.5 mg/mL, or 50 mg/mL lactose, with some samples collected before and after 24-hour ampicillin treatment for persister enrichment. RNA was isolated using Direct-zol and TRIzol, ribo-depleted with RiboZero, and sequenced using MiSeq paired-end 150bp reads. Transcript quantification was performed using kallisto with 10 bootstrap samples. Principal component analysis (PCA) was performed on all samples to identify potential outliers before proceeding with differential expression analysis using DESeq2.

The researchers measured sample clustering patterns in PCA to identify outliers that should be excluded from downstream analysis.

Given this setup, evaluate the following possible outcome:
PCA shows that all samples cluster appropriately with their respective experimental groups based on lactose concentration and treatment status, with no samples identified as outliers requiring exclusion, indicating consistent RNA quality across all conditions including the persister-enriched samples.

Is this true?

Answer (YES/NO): NO